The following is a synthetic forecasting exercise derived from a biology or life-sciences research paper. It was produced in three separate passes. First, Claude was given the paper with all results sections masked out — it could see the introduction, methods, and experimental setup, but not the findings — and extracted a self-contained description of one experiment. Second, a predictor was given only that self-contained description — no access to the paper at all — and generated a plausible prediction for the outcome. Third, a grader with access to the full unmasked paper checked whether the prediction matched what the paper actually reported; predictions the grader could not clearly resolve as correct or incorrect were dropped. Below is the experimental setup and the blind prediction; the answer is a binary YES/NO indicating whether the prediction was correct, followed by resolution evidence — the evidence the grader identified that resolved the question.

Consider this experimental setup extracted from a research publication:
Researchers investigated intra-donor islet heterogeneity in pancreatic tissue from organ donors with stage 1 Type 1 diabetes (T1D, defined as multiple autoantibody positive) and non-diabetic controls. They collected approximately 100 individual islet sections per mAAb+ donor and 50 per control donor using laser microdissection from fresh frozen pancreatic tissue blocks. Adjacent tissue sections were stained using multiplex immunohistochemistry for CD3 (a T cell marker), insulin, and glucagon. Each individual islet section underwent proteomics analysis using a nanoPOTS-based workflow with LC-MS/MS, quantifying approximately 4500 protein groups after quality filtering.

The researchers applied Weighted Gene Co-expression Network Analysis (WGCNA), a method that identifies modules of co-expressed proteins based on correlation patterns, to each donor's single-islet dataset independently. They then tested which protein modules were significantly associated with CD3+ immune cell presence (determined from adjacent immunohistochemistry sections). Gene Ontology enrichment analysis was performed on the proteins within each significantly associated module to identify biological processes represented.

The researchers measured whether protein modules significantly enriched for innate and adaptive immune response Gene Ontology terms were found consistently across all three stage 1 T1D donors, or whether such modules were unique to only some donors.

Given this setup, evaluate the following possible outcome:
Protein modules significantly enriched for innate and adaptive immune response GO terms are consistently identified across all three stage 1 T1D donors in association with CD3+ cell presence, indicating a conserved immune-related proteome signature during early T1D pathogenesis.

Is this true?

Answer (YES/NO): YES